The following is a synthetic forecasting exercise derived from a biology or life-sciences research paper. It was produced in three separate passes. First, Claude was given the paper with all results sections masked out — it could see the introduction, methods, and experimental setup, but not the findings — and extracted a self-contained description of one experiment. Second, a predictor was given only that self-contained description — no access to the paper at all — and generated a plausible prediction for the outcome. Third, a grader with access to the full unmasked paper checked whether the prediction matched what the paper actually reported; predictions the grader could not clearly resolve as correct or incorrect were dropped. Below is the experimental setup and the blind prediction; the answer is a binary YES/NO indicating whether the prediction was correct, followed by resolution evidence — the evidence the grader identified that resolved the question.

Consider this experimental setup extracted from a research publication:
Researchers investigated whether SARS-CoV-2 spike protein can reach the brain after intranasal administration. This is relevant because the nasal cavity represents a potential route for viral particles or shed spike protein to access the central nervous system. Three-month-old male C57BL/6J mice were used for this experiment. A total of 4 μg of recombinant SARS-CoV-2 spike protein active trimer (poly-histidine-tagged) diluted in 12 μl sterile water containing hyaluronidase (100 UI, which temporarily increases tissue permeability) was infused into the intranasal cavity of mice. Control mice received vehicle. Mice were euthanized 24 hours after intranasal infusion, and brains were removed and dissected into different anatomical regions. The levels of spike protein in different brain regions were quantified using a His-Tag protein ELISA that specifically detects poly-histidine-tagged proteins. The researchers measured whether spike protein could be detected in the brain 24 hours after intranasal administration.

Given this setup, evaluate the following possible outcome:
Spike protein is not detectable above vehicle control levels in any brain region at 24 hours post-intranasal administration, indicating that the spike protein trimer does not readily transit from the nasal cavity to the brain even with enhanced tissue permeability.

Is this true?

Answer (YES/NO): NO